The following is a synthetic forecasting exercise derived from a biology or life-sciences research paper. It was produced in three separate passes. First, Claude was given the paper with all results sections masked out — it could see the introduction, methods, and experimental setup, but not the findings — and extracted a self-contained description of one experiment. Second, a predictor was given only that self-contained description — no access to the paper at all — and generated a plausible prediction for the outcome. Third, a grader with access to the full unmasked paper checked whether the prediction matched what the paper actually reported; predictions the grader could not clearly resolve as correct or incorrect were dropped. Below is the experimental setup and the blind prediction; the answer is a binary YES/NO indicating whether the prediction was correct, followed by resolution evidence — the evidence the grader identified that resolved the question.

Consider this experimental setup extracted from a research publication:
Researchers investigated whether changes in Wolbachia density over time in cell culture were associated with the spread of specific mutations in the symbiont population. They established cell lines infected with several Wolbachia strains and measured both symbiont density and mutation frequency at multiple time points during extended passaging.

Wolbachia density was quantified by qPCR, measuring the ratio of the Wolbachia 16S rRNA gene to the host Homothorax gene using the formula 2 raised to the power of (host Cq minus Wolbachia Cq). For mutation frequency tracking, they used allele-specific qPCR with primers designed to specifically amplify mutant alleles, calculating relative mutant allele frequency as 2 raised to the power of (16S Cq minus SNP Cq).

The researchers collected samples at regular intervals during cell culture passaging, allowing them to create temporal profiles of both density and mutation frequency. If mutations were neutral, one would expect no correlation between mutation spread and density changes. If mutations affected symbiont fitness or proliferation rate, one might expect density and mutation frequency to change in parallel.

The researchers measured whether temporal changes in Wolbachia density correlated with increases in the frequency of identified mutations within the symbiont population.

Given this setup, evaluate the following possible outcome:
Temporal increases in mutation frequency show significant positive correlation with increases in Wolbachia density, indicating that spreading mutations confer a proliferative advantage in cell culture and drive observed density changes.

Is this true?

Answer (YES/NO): YES